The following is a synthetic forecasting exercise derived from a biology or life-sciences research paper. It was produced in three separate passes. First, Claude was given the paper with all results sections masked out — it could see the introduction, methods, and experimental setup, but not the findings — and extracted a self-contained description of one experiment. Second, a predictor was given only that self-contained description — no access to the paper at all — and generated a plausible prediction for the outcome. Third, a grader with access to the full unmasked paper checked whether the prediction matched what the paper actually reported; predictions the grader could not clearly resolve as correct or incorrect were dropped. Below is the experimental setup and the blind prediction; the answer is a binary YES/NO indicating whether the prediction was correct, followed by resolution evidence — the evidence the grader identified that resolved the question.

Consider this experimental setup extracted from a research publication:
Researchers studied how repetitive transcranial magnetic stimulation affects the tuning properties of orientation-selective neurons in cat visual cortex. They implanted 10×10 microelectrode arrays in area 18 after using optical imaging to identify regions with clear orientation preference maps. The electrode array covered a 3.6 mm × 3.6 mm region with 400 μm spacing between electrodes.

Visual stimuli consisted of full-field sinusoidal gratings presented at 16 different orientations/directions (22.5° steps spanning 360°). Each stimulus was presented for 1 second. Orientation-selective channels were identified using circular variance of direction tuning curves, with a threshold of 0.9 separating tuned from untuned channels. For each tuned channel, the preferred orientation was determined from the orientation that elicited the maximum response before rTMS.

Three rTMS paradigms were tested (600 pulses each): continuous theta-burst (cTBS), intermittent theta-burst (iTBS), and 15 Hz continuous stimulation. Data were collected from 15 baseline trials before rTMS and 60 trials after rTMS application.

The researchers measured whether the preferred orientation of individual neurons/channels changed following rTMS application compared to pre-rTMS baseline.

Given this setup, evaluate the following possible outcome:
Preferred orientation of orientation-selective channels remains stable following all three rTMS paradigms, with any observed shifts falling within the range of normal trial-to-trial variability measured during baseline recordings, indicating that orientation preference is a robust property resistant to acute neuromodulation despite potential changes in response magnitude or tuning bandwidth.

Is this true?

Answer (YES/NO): YES